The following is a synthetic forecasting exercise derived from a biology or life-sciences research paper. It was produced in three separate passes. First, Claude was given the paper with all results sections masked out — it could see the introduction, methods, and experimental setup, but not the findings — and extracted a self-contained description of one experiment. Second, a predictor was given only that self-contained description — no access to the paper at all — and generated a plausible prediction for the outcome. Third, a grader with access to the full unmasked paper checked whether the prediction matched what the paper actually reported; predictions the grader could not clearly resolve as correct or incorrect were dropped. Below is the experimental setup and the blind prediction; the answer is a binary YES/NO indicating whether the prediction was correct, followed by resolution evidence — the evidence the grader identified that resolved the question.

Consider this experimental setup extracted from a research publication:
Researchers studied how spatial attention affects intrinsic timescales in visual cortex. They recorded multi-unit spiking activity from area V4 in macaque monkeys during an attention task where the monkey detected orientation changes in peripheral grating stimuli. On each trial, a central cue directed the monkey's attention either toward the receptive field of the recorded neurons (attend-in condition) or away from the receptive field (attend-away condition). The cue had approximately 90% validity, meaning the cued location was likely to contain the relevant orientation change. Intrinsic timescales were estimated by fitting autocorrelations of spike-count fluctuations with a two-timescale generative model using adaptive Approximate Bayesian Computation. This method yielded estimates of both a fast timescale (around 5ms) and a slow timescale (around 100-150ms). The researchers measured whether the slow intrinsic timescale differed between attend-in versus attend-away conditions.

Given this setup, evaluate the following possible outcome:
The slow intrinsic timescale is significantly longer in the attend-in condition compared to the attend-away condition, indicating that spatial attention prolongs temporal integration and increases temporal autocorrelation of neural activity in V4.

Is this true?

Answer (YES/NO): YES